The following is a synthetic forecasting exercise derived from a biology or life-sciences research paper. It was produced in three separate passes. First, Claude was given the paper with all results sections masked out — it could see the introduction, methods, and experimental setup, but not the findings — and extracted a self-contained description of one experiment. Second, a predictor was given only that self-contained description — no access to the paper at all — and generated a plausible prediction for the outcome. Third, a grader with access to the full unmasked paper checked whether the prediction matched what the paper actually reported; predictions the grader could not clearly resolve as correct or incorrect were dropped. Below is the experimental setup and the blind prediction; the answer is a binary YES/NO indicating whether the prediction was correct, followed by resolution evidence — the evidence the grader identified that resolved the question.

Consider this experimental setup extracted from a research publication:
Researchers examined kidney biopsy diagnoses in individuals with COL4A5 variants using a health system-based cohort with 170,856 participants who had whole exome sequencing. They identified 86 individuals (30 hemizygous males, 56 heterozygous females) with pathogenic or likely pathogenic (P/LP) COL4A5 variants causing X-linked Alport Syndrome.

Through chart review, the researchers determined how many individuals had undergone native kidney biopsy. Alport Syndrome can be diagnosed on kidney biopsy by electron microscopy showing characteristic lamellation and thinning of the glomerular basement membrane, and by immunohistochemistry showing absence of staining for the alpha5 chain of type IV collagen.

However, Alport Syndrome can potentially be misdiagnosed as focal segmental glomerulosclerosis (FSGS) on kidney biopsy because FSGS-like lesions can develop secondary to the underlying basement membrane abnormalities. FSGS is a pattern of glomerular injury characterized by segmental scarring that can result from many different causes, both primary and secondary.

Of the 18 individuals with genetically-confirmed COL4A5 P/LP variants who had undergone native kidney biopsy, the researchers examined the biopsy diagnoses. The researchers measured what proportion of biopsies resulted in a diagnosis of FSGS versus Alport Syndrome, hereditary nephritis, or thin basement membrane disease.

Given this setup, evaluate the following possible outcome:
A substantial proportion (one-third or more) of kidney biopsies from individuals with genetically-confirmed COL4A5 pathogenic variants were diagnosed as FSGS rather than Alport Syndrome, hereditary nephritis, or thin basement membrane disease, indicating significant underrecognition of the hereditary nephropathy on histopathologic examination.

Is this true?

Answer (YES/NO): YES